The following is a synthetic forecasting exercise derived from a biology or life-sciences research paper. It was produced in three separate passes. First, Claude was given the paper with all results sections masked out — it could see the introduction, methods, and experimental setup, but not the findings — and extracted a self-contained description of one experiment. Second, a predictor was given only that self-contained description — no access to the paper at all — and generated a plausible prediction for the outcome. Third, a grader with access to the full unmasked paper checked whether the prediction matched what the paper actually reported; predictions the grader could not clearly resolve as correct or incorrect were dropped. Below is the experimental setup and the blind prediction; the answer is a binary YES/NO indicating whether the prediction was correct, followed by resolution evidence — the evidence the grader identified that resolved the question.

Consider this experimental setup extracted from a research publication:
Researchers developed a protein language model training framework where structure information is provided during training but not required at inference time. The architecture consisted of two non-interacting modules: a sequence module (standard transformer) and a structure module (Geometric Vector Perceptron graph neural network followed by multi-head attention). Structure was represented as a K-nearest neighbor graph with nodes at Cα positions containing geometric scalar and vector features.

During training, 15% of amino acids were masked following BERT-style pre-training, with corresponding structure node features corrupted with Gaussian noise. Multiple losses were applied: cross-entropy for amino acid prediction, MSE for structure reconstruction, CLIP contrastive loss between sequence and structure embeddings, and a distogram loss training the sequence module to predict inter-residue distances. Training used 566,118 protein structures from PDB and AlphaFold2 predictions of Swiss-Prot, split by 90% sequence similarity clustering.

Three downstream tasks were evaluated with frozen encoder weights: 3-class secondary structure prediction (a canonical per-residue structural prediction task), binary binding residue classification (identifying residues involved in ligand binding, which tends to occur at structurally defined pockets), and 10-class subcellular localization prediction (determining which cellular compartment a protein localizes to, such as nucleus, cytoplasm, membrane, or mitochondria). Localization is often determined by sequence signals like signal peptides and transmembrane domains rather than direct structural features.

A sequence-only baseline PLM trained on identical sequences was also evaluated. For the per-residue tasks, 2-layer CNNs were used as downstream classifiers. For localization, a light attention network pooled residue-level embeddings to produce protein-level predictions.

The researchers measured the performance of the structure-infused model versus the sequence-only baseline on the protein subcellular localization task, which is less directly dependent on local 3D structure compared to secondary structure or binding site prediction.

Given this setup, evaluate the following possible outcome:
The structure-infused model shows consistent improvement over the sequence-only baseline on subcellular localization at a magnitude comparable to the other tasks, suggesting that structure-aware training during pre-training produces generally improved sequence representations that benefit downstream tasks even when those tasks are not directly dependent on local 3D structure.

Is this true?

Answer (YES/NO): NO